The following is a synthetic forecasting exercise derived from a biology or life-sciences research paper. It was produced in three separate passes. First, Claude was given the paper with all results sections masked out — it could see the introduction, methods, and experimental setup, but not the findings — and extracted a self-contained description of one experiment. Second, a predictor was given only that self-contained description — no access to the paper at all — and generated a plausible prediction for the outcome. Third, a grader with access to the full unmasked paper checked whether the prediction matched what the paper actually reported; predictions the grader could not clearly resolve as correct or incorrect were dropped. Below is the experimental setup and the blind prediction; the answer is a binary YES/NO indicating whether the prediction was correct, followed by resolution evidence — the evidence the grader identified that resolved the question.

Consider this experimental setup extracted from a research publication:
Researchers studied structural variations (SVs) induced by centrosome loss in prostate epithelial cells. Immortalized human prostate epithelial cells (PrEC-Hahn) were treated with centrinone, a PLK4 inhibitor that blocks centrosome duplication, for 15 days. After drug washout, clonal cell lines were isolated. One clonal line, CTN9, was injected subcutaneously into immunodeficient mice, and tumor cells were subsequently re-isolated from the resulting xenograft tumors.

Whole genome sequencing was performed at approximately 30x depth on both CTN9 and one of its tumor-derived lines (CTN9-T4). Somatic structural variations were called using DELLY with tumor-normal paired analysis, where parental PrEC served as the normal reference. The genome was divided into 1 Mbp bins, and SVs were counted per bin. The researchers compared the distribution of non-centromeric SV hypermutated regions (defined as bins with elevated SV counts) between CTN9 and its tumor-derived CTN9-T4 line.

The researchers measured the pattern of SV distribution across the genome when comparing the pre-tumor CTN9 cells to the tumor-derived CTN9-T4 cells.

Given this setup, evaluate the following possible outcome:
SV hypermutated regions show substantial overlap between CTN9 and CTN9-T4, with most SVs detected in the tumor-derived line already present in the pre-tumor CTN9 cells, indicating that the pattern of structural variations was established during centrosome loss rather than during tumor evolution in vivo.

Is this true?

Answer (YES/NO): YES